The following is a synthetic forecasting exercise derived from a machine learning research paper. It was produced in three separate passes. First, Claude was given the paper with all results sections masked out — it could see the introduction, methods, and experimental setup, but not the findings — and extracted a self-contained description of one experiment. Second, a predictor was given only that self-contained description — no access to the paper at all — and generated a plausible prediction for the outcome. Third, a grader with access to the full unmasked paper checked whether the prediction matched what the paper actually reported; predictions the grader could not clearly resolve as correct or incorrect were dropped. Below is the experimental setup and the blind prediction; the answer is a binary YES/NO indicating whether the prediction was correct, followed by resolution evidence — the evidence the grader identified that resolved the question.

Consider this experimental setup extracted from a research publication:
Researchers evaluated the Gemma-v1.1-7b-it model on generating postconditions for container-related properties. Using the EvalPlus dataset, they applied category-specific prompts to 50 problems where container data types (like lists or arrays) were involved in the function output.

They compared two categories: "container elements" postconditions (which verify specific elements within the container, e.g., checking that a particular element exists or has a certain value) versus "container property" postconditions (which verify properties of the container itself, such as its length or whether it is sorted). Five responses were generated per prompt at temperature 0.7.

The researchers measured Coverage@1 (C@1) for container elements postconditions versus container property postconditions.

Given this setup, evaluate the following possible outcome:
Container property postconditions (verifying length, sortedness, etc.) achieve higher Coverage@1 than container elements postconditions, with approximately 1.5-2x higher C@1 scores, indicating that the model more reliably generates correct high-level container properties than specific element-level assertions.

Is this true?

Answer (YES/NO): NO